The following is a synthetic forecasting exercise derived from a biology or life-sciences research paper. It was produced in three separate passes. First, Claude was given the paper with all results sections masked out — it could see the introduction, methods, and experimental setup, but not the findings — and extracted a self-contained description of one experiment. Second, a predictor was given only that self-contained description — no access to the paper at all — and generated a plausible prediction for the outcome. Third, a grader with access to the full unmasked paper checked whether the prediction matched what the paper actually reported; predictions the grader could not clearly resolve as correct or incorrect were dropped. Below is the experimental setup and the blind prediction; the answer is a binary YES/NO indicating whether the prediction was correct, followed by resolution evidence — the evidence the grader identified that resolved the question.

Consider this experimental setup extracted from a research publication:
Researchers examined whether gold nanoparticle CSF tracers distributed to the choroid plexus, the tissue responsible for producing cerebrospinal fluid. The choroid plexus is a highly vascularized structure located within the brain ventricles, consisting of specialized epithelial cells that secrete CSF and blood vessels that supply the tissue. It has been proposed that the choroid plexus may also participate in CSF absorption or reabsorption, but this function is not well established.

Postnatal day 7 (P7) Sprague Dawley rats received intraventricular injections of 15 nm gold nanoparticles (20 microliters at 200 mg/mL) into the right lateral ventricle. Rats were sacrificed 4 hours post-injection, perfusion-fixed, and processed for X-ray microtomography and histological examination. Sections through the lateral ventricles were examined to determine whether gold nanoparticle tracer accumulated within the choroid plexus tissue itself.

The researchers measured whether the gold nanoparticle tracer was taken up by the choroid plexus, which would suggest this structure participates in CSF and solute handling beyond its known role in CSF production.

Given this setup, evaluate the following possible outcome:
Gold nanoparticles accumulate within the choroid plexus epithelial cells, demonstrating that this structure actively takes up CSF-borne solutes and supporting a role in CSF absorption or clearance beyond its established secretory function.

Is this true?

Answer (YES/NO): NO